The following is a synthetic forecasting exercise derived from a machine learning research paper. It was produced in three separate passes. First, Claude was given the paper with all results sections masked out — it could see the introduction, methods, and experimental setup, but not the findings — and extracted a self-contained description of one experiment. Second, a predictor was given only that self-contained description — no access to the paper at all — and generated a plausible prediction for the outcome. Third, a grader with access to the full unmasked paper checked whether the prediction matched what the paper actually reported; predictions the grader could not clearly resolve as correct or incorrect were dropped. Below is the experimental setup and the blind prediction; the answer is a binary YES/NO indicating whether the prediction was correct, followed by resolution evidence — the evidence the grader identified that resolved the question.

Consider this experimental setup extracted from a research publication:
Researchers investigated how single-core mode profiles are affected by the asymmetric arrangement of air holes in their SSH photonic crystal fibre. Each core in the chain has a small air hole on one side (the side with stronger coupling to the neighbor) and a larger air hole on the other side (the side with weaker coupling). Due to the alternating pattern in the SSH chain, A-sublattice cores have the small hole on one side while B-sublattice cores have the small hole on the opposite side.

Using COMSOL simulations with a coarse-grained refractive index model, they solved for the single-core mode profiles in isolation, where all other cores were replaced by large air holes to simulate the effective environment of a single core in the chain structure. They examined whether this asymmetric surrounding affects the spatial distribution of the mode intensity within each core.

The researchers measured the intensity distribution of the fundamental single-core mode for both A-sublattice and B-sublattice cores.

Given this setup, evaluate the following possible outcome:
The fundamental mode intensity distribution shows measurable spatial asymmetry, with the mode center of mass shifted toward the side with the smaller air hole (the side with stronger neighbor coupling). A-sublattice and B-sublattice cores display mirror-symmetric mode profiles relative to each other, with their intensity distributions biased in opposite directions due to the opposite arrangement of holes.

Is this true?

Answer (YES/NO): YES